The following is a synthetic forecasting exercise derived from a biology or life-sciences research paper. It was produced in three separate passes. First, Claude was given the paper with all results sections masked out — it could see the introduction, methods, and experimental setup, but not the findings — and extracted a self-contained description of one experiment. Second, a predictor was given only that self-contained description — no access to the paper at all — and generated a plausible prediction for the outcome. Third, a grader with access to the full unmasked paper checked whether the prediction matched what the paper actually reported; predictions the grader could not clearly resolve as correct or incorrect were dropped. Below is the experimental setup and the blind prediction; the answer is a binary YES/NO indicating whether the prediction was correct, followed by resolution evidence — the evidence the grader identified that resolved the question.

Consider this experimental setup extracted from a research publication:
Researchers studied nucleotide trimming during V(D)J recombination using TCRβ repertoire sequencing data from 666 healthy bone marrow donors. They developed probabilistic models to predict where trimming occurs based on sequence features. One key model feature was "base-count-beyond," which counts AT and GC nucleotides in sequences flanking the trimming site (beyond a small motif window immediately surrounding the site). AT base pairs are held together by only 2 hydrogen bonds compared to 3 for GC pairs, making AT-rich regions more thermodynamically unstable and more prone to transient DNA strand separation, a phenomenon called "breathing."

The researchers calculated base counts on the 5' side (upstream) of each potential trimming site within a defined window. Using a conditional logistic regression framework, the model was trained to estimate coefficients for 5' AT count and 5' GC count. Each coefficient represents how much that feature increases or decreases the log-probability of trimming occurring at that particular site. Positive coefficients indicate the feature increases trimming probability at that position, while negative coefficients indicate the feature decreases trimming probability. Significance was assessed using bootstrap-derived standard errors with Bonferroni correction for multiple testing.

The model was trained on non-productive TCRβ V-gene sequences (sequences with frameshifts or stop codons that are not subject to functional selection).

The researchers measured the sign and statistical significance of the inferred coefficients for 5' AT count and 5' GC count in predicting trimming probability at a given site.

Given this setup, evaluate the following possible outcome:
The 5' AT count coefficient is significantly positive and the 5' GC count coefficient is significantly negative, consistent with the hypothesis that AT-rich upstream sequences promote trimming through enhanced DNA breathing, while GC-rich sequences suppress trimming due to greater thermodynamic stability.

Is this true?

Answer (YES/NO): NO